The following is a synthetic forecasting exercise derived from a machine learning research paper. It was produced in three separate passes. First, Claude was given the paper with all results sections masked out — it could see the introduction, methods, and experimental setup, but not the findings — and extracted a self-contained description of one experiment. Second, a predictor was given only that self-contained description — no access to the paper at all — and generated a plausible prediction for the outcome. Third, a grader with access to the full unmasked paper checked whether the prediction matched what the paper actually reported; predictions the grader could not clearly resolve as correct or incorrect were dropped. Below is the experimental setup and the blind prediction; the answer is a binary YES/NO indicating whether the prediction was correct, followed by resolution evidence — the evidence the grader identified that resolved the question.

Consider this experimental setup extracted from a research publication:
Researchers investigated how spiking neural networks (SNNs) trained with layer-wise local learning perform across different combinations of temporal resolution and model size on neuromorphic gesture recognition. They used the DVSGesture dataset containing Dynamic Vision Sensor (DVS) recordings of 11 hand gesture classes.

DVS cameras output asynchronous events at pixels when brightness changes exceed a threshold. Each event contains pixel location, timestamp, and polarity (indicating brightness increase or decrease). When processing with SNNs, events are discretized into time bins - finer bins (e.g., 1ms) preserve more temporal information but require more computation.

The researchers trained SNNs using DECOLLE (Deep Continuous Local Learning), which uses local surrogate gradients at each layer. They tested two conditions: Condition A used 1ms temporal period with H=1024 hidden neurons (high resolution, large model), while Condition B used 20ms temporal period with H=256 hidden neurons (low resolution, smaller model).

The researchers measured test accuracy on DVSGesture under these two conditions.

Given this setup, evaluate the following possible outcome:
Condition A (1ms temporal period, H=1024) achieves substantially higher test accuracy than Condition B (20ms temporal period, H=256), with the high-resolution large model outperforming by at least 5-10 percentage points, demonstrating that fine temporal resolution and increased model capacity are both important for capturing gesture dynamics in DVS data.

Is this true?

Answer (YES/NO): YES